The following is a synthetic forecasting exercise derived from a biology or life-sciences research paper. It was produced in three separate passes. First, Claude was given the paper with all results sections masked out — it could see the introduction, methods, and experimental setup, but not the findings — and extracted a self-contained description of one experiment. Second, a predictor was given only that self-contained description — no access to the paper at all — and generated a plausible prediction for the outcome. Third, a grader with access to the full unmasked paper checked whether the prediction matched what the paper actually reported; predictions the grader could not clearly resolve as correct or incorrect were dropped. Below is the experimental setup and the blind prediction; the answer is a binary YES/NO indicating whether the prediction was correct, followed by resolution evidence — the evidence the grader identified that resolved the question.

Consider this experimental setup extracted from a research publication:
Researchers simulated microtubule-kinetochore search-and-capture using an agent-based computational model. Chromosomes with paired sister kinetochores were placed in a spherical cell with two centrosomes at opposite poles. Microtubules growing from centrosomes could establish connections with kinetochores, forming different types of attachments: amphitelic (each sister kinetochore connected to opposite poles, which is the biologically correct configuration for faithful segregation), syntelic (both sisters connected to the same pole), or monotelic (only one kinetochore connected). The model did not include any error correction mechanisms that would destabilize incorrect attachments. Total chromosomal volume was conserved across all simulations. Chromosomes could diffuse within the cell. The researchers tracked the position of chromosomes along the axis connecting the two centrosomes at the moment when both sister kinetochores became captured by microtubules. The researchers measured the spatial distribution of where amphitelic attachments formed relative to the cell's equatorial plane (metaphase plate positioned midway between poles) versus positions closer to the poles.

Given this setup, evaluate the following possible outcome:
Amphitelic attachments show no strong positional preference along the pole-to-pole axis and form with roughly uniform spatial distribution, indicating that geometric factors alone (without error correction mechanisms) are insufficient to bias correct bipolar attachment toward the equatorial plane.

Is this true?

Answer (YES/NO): NO